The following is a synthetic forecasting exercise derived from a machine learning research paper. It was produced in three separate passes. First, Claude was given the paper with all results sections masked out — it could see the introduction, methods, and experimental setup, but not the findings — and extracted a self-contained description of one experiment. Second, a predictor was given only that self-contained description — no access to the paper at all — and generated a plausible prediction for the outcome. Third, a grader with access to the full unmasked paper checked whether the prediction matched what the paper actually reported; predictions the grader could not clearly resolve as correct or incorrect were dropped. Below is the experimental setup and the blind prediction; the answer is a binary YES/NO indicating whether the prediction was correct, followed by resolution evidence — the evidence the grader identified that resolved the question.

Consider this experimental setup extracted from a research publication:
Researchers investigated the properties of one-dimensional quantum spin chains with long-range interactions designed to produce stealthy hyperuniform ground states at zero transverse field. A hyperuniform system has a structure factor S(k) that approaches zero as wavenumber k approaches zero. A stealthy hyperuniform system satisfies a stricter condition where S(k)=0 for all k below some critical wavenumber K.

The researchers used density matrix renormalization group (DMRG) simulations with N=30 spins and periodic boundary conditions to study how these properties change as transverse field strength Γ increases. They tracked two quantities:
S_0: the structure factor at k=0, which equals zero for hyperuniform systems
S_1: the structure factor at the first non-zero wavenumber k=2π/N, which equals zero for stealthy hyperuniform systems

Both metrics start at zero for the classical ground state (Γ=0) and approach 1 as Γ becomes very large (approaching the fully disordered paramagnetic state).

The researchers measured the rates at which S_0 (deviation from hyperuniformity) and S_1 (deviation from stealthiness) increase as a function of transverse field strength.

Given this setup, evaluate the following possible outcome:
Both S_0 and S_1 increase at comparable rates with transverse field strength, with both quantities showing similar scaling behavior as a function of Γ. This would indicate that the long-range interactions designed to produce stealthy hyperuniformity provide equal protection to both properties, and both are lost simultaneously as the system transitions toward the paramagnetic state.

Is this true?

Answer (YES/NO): NO